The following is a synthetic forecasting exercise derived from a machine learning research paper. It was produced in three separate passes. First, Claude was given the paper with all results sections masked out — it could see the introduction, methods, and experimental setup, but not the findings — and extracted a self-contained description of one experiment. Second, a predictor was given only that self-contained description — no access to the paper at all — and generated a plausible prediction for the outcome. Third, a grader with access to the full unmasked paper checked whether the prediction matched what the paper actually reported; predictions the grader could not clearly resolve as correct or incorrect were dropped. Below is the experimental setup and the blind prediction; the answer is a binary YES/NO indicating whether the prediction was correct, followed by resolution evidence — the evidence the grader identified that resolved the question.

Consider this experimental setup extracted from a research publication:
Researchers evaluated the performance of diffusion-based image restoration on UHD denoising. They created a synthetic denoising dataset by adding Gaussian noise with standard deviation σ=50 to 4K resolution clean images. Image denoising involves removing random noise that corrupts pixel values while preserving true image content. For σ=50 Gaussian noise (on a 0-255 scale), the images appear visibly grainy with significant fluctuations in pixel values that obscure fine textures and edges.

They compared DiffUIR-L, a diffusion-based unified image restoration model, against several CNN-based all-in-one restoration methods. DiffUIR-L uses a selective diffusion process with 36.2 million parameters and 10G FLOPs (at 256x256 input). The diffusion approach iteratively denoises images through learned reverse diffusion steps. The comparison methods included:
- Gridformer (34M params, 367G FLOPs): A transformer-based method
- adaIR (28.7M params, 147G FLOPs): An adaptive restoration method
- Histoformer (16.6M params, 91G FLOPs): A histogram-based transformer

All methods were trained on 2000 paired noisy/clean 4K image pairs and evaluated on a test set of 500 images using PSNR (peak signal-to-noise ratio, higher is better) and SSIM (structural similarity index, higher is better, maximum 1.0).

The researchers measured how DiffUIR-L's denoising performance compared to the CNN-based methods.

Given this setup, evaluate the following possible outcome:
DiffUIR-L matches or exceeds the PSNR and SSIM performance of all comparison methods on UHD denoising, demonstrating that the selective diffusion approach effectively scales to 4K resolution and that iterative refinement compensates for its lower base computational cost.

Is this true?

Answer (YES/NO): NO